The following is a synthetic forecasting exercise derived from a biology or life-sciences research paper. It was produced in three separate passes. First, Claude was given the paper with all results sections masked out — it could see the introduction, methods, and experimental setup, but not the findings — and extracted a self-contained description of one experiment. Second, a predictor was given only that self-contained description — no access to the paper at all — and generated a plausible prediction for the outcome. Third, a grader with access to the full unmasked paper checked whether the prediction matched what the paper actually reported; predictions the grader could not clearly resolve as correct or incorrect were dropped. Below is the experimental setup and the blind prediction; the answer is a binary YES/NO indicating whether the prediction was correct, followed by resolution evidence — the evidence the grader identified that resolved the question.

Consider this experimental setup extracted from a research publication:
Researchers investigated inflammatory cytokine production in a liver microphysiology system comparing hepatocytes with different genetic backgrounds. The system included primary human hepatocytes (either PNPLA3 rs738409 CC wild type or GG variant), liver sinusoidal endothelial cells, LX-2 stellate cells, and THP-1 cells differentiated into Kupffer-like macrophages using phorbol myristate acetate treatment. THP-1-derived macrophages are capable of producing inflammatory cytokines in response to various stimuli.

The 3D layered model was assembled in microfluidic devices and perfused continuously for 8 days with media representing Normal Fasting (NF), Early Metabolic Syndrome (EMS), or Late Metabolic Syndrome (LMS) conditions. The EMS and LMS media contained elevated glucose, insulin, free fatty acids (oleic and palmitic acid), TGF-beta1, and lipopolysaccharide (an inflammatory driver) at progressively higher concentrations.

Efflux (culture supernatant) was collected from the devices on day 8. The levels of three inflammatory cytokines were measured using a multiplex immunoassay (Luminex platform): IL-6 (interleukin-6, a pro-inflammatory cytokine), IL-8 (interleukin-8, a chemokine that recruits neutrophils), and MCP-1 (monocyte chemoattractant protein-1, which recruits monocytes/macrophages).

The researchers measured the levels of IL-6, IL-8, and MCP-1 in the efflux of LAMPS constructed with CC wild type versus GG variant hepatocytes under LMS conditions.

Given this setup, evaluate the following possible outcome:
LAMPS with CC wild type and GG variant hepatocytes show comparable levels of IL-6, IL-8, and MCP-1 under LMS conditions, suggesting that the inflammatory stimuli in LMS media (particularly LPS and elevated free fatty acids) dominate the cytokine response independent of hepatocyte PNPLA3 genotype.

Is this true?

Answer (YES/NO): NO